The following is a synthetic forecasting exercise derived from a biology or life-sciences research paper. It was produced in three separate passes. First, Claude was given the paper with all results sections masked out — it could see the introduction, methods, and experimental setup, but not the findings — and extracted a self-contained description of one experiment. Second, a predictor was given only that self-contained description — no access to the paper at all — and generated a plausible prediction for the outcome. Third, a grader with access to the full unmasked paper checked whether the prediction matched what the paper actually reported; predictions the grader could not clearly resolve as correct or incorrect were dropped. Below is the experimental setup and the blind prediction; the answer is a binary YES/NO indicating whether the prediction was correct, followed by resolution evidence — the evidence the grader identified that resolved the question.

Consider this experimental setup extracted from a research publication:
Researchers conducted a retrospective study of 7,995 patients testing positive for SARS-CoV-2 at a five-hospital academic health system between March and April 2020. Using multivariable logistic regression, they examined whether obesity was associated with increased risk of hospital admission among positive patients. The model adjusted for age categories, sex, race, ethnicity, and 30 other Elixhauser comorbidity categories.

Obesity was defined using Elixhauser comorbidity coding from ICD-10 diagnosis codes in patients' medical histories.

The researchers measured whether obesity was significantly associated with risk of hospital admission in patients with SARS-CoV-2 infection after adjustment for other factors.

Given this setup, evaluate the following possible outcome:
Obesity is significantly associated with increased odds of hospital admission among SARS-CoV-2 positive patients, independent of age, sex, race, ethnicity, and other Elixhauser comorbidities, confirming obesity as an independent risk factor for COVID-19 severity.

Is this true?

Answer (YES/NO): YES